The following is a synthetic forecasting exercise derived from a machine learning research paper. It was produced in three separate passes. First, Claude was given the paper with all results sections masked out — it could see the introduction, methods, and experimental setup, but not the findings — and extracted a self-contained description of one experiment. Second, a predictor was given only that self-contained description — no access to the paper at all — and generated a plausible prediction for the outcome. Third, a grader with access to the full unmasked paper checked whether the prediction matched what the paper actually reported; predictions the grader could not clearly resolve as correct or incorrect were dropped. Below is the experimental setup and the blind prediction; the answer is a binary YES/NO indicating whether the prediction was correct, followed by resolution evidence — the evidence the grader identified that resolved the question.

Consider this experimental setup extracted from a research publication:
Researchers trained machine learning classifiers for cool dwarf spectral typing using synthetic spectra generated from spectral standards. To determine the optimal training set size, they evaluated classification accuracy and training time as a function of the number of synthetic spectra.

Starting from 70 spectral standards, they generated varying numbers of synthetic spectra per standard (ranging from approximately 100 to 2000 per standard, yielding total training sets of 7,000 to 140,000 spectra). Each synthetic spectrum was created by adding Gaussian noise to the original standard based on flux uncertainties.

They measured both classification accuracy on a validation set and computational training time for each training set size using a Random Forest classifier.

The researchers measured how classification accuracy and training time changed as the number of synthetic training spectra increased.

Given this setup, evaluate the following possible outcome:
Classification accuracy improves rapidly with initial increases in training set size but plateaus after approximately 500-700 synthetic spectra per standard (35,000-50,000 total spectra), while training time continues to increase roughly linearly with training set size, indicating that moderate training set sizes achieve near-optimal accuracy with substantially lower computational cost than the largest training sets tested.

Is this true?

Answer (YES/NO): NO